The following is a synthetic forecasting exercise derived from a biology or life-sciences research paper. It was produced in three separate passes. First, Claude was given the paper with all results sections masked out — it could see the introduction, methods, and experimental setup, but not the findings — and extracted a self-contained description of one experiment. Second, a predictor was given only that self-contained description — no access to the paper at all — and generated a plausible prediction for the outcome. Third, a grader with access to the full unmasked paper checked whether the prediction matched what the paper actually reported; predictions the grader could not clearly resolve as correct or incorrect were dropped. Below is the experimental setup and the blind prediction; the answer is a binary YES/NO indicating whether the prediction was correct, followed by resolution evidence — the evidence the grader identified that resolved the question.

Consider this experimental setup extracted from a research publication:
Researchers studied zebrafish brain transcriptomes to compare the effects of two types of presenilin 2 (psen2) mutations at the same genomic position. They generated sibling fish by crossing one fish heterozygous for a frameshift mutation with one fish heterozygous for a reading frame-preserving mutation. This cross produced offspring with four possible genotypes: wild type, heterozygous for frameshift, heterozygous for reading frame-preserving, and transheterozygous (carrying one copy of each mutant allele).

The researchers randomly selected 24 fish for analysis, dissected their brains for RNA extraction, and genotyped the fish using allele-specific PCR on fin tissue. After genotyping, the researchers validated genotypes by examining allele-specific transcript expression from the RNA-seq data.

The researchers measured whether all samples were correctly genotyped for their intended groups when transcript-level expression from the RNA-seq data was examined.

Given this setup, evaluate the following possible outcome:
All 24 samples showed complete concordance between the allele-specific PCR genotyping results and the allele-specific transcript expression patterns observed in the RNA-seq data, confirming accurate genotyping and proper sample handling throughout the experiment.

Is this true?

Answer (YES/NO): NO